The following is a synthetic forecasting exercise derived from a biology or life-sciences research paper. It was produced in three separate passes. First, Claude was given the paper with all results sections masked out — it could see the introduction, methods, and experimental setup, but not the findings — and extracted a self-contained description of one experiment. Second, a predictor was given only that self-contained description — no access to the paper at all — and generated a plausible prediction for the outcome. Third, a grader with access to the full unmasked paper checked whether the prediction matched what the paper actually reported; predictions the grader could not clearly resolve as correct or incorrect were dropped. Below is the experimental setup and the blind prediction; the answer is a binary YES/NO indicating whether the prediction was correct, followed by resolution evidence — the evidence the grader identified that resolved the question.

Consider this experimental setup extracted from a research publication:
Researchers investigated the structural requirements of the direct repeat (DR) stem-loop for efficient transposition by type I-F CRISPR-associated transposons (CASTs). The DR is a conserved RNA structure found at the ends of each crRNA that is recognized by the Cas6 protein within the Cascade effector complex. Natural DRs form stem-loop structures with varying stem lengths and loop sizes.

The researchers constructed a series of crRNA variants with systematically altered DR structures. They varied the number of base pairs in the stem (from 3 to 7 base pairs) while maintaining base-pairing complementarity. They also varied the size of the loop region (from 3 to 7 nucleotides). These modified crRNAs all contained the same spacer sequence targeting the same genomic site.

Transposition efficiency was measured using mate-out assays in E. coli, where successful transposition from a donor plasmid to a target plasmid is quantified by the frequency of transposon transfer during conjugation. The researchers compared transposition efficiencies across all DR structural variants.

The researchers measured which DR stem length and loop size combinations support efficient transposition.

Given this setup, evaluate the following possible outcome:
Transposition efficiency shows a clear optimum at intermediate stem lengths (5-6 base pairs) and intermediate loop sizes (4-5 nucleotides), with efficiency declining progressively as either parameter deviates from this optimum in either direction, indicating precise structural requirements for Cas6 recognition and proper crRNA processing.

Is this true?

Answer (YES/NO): NO